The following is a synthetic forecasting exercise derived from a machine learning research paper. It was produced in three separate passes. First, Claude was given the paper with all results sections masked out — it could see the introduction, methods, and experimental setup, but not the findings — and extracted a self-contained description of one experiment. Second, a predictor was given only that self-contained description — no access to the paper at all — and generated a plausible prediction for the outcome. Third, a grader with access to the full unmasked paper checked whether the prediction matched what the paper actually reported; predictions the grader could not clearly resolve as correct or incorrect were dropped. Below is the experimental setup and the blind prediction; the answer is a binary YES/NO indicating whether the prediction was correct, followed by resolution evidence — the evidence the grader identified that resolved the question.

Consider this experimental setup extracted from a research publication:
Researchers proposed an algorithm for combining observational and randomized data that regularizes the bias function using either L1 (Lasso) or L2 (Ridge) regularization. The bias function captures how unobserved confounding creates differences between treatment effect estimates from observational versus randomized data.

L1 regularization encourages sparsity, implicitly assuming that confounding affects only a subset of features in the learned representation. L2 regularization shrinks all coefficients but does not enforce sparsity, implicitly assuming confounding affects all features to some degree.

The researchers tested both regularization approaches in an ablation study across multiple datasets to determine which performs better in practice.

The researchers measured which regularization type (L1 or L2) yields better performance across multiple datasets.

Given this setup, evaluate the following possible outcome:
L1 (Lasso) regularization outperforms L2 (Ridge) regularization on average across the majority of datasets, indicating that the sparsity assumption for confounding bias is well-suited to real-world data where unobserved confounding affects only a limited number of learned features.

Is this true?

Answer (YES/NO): YES